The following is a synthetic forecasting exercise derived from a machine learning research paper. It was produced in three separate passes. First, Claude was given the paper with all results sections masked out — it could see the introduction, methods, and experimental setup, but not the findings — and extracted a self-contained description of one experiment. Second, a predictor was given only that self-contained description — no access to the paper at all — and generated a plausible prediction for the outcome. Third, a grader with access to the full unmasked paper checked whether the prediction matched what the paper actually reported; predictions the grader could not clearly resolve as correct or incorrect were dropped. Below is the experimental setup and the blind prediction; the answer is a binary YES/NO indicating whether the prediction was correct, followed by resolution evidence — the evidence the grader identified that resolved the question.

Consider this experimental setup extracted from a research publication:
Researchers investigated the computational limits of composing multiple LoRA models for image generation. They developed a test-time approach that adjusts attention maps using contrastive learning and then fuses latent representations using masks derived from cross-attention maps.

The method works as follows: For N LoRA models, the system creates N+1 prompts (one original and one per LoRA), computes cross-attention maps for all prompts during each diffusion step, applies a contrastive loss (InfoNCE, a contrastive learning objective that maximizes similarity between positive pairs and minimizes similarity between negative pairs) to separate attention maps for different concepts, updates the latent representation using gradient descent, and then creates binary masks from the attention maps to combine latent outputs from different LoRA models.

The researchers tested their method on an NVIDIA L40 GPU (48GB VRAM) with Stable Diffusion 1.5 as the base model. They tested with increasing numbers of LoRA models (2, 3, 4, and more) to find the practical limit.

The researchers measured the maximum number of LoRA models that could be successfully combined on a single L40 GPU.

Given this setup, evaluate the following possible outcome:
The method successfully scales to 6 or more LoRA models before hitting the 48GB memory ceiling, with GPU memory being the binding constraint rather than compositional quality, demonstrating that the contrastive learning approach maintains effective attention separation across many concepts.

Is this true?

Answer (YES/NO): NO